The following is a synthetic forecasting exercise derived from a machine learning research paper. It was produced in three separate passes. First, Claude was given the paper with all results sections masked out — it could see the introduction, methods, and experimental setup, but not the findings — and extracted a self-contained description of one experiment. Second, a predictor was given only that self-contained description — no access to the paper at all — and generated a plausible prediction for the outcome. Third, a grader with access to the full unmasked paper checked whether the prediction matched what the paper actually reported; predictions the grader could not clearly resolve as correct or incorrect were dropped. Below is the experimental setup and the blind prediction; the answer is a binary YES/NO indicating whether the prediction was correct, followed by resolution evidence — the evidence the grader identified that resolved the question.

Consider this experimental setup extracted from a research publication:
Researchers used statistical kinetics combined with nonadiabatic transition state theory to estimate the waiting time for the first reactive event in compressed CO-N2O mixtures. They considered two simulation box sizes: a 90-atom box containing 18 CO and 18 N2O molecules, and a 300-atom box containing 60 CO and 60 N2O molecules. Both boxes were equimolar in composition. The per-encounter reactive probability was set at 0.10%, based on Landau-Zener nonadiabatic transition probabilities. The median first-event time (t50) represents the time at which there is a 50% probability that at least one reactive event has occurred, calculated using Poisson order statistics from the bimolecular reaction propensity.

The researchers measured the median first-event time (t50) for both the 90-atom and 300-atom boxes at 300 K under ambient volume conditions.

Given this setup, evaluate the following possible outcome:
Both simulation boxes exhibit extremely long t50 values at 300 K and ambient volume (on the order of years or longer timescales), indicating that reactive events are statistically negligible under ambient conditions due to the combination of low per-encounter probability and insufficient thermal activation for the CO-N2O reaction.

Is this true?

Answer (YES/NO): NO